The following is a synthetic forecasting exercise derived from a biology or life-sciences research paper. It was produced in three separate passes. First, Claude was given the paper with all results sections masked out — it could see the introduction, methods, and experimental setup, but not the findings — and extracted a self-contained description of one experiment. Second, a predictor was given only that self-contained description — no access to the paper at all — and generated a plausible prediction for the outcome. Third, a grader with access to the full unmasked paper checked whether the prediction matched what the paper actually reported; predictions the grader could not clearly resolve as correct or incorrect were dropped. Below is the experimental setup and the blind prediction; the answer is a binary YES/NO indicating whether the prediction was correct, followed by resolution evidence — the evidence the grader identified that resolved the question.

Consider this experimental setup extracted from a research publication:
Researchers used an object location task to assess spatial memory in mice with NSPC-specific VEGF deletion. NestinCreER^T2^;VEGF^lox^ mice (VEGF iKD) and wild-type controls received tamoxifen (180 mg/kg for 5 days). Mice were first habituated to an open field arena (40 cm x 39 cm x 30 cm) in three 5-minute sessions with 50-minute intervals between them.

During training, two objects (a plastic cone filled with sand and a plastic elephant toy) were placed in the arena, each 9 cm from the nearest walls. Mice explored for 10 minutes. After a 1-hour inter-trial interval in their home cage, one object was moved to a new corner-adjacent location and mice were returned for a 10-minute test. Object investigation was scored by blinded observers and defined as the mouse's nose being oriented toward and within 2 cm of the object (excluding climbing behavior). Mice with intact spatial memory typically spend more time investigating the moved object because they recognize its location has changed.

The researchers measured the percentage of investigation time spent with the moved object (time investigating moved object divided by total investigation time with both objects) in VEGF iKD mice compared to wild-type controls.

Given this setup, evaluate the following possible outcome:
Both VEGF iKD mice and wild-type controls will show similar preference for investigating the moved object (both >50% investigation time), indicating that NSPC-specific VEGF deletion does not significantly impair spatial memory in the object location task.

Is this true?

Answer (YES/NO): NO